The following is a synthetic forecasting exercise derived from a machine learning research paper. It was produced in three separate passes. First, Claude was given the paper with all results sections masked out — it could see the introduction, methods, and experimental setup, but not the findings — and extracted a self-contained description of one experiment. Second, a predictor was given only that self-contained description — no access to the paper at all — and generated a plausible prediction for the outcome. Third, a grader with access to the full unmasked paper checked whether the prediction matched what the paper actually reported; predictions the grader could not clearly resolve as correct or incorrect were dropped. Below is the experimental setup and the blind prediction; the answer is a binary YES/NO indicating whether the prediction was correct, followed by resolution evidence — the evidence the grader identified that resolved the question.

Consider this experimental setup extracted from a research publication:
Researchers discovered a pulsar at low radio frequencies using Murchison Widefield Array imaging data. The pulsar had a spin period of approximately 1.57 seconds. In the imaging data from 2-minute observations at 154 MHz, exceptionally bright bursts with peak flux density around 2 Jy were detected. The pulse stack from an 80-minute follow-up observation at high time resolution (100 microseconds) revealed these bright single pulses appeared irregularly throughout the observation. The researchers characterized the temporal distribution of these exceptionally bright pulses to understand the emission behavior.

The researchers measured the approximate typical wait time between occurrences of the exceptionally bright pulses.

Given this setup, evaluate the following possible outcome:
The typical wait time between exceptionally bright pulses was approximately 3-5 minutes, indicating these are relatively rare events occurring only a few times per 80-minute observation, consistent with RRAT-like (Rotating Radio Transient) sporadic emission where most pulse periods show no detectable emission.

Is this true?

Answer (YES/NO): YES